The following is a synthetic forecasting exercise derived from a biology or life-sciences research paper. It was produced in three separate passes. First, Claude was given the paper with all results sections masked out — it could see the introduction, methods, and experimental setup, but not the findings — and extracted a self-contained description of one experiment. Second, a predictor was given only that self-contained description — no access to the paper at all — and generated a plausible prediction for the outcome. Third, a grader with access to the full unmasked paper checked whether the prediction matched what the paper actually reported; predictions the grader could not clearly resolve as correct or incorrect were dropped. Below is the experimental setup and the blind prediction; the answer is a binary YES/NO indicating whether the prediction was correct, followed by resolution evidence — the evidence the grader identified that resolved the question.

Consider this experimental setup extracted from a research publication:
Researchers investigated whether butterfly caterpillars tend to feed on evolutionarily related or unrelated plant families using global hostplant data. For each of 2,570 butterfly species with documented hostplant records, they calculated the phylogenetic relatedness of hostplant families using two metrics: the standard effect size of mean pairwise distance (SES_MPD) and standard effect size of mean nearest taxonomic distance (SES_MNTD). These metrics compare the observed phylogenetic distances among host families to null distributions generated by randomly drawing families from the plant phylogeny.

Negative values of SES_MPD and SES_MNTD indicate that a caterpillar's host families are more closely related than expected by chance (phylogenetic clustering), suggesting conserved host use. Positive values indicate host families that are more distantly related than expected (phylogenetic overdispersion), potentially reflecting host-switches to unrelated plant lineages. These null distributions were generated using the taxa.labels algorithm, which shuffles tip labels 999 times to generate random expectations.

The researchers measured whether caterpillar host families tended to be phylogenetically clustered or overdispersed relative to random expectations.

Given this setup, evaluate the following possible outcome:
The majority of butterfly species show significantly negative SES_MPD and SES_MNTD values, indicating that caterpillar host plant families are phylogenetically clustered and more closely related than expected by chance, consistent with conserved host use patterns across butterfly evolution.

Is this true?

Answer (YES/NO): YES